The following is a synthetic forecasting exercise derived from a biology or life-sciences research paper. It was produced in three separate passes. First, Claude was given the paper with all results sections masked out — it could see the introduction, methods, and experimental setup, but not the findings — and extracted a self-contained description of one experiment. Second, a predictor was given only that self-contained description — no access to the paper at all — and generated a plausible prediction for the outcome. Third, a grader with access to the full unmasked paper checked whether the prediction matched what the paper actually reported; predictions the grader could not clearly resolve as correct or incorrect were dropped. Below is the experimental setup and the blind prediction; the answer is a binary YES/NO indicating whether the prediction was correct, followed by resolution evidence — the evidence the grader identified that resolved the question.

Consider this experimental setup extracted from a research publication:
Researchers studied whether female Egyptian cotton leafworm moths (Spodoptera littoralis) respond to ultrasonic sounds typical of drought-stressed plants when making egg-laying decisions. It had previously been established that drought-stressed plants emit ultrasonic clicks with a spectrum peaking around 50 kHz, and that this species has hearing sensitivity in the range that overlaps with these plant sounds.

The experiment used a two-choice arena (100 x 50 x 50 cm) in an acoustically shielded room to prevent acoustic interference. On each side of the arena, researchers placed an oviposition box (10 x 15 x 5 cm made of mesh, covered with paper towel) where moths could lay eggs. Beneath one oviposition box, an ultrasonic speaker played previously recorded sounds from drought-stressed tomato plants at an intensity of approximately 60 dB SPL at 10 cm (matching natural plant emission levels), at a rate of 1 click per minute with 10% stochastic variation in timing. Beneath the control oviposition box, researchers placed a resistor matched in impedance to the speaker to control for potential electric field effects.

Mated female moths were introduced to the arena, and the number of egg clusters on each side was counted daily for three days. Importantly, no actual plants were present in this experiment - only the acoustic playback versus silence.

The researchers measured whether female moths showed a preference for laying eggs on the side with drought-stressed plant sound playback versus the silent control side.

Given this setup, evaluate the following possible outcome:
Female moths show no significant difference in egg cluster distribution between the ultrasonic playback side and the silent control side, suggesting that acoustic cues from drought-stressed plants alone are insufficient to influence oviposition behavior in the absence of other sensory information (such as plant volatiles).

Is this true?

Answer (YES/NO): NO